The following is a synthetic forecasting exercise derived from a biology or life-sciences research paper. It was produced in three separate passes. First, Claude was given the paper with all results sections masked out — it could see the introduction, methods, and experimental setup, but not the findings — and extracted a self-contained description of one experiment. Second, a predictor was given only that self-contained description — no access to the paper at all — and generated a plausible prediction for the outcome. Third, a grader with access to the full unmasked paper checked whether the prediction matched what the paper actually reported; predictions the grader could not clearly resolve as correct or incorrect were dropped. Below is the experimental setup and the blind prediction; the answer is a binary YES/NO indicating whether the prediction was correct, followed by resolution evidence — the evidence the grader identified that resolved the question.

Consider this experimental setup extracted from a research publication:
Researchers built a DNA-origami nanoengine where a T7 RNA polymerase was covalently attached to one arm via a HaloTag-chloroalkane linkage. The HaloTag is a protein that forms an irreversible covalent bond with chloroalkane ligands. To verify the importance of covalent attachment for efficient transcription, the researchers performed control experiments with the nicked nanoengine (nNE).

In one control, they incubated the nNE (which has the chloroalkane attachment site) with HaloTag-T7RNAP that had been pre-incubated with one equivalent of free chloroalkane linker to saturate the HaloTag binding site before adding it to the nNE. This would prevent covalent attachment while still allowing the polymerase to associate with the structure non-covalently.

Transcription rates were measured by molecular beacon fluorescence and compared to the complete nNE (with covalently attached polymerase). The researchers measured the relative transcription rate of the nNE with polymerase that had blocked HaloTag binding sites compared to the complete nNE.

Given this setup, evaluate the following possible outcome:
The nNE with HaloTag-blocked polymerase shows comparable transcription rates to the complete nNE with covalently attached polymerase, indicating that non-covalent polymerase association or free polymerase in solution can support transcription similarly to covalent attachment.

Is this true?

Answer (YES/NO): NO